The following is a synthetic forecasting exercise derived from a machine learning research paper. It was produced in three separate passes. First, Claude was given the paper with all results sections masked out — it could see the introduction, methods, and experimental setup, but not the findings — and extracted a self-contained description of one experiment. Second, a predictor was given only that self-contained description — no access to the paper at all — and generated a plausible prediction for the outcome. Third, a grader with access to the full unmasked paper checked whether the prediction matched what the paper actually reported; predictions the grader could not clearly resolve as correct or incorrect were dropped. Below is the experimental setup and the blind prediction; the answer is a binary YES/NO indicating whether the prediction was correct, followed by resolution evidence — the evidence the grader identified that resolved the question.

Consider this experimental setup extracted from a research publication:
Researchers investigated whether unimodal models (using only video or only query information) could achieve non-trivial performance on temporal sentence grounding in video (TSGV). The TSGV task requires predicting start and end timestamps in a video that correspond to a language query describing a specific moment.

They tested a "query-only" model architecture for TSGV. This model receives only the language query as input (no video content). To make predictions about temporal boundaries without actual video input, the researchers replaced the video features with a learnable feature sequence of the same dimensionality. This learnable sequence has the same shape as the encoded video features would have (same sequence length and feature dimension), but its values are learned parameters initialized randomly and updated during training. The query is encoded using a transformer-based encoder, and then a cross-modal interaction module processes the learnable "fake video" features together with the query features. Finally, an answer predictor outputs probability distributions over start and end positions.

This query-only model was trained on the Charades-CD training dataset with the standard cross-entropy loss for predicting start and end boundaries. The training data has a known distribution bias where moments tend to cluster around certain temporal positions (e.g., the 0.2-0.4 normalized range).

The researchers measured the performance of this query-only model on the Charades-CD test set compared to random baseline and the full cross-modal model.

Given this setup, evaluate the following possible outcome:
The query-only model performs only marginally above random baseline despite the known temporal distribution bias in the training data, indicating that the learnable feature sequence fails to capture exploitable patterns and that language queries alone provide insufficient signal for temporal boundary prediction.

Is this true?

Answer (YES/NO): NO